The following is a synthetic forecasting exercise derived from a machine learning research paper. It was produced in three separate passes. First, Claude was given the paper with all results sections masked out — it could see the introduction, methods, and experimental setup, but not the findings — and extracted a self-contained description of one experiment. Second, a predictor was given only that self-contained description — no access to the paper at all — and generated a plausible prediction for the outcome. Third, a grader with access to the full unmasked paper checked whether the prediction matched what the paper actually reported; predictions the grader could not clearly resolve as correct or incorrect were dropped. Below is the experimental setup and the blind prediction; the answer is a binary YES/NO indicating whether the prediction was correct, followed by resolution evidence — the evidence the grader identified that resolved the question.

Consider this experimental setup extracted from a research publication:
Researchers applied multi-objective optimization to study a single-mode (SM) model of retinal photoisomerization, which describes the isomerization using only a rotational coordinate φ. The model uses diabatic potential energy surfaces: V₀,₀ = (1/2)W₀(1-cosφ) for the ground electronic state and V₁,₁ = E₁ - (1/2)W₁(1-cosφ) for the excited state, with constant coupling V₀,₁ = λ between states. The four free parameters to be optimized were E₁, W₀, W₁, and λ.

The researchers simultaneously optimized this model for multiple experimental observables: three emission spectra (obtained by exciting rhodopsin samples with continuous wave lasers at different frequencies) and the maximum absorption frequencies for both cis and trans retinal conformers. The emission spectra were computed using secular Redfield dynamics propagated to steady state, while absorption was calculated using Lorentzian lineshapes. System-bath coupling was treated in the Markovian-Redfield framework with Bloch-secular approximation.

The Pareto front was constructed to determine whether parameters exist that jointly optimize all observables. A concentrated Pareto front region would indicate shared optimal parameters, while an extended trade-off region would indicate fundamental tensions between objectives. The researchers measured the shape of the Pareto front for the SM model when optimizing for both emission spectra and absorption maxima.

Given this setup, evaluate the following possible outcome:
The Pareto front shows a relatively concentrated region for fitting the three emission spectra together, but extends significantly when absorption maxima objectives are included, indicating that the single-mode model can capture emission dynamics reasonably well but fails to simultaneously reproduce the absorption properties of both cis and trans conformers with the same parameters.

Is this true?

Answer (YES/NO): NO